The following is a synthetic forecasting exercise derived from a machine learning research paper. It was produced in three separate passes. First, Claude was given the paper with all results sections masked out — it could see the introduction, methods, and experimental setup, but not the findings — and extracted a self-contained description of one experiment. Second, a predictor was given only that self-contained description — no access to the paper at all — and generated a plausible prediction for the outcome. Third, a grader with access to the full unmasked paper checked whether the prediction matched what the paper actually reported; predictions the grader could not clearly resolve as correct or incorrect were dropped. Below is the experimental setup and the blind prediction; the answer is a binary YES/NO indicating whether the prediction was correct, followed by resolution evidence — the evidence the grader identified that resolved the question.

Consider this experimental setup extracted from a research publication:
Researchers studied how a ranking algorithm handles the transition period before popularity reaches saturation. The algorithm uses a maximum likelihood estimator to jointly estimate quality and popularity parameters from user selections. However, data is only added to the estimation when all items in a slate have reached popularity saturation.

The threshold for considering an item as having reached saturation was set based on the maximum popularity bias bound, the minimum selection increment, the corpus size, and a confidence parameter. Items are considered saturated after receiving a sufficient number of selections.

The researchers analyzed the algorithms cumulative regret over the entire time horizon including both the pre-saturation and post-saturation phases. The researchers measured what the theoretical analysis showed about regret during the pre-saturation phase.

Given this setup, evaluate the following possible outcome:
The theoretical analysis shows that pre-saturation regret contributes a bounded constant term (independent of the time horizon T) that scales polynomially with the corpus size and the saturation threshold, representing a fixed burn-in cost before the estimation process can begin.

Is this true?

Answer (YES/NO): YES